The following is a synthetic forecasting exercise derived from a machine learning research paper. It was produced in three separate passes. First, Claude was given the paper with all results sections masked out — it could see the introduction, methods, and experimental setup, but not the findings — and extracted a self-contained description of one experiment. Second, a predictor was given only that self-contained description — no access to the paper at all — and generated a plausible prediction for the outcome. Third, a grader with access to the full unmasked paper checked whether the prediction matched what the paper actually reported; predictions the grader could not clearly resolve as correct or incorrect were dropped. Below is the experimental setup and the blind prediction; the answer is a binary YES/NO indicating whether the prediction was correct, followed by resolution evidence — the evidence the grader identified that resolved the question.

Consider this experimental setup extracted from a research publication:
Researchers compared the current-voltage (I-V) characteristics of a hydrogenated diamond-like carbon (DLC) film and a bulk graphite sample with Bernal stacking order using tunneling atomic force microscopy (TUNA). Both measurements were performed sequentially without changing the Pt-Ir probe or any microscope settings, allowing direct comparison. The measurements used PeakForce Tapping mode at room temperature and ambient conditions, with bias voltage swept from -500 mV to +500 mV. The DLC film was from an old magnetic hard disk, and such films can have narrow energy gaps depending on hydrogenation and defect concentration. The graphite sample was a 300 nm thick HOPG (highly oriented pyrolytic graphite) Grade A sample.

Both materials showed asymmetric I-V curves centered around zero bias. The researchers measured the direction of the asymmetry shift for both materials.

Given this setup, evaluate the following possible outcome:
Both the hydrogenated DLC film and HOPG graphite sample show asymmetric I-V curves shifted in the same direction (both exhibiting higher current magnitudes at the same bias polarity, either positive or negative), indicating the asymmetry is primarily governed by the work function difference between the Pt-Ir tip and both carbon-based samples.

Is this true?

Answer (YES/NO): NO